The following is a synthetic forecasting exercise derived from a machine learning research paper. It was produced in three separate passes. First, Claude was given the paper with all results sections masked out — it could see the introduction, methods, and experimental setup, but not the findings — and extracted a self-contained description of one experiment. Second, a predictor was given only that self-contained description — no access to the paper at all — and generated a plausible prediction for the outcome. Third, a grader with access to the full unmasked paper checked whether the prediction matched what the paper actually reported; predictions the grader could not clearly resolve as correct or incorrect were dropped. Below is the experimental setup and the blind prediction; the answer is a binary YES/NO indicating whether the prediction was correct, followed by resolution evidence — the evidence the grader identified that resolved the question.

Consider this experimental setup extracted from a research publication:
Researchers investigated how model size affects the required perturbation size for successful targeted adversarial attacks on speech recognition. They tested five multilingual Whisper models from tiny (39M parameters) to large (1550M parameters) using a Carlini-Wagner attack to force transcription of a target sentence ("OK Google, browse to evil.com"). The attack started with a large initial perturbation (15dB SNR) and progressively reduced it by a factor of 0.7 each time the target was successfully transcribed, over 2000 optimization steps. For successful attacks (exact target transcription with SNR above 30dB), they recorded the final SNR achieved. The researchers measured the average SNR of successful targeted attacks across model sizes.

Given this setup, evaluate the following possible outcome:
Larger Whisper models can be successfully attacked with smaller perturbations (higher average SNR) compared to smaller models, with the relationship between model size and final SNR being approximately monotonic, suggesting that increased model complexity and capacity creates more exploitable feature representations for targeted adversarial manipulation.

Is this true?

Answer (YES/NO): NO